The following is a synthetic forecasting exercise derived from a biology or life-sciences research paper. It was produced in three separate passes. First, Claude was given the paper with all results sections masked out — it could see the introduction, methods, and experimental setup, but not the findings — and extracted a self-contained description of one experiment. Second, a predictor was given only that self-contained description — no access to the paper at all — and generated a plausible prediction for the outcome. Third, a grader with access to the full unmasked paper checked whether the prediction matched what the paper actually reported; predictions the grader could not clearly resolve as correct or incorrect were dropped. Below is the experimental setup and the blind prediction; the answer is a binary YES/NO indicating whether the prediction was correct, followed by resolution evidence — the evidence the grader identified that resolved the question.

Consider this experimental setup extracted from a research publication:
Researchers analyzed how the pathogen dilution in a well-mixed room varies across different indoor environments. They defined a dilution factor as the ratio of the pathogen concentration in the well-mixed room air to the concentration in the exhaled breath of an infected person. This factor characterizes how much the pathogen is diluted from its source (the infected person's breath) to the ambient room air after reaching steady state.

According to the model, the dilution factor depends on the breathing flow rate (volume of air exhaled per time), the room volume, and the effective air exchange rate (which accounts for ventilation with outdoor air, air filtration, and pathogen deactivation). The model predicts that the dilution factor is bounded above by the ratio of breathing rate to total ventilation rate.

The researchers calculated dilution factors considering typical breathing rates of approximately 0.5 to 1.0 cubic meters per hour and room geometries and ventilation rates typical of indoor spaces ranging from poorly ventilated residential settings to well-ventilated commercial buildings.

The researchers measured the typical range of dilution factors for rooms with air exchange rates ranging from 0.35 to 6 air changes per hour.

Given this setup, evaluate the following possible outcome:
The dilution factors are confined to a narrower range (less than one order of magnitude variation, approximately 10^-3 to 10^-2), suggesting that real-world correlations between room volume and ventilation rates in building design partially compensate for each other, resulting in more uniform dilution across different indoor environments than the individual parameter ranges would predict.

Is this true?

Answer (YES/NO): NO